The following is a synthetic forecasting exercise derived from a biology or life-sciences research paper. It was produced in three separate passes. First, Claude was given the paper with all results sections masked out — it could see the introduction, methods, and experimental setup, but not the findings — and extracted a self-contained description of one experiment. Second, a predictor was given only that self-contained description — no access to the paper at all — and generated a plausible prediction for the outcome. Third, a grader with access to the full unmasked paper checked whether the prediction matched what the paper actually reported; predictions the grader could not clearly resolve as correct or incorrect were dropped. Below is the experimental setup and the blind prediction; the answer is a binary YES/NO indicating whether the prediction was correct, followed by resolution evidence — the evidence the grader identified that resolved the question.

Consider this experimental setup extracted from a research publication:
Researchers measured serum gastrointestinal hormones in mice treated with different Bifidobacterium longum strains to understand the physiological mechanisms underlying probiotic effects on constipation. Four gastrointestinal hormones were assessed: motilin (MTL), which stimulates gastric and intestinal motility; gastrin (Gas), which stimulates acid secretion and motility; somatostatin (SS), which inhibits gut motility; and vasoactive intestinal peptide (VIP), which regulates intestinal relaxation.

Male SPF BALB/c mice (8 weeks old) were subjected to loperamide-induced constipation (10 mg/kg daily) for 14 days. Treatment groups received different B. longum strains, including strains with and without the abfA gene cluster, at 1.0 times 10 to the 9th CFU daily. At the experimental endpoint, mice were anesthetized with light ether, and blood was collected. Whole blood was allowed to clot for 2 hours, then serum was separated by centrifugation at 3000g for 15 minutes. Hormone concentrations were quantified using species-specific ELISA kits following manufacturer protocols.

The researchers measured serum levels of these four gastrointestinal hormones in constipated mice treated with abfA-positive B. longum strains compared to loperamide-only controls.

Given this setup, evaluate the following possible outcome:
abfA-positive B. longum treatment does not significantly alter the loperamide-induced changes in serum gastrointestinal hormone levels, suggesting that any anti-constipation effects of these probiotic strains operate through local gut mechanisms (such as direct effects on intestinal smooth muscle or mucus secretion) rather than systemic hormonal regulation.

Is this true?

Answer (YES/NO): NO